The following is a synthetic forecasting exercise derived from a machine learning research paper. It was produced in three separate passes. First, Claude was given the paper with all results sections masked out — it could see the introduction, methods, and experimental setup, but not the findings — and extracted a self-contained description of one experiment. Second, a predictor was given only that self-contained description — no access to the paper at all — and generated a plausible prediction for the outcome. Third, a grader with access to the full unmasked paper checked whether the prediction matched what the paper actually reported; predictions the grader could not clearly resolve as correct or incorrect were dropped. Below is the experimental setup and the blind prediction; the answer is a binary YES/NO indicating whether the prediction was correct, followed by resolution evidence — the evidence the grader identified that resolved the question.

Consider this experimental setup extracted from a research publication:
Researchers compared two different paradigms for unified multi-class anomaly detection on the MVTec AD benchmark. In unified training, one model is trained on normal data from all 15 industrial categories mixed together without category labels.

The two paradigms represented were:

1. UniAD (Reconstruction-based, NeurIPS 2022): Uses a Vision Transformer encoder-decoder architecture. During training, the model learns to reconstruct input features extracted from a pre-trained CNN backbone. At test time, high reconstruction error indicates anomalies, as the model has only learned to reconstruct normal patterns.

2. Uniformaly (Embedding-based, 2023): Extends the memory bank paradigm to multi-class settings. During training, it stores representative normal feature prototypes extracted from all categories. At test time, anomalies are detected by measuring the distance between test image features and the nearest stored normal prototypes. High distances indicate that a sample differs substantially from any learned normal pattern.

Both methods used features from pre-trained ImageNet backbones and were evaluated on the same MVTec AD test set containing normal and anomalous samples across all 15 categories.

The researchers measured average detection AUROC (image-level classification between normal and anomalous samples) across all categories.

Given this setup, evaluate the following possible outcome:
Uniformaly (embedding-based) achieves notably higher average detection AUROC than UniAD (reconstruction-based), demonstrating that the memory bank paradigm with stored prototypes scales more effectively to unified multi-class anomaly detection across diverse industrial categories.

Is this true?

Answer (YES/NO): YES